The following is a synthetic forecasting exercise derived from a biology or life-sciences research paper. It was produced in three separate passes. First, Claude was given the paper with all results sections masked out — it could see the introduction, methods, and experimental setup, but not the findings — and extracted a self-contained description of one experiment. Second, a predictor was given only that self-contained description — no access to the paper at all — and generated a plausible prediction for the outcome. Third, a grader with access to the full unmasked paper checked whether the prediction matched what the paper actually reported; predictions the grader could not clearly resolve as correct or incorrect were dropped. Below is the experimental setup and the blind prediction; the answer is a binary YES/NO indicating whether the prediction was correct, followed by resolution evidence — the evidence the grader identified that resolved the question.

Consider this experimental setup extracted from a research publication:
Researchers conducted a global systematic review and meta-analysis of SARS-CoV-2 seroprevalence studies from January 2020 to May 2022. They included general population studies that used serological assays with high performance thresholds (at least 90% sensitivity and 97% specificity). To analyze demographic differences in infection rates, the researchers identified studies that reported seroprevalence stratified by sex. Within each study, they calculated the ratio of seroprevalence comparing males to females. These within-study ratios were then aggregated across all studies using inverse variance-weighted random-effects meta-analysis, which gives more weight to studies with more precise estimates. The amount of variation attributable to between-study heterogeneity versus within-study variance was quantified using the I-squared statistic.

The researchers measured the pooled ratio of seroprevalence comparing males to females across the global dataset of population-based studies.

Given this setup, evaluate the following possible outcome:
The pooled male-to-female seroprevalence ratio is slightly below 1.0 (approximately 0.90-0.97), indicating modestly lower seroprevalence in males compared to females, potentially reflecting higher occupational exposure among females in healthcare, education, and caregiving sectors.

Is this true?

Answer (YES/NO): NO